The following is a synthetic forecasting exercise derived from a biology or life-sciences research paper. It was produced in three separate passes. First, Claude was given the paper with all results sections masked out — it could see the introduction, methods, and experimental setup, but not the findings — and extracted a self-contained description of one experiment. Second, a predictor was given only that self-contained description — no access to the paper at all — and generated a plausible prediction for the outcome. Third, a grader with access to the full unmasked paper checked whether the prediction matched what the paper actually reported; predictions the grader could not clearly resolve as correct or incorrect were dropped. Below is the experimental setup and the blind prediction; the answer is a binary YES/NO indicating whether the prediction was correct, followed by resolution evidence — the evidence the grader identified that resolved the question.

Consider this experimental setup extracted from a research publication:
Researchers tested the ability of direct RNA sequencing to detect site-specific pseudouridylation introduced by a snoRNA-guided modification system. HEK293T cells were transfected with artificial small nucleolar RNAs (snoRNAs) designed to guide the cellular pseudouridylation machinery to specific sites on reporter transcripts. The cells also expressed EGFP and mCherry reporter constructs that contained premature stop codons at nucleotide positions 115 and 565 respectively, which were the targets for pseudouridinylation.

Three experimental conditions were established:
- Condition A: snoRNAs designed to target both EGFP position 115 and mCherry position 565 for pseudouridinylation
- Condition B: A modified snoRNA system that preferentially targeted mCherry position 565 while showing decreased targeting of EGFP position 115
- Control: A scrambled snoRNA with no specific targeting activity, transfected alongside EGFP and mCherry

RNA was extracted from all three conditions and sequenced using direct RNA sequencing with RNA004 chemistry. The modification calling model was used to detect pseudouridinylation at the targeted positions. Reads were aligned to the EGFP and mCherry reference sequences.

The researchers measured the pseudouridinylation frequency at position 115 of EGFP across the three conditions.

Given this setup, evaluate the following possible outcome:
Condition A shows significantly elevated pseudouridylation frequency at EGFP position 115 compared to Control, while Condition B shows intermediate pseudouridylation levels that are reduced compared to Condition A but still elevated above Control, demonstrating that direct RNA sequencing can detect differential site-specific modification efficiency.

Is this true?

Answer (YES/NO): YES